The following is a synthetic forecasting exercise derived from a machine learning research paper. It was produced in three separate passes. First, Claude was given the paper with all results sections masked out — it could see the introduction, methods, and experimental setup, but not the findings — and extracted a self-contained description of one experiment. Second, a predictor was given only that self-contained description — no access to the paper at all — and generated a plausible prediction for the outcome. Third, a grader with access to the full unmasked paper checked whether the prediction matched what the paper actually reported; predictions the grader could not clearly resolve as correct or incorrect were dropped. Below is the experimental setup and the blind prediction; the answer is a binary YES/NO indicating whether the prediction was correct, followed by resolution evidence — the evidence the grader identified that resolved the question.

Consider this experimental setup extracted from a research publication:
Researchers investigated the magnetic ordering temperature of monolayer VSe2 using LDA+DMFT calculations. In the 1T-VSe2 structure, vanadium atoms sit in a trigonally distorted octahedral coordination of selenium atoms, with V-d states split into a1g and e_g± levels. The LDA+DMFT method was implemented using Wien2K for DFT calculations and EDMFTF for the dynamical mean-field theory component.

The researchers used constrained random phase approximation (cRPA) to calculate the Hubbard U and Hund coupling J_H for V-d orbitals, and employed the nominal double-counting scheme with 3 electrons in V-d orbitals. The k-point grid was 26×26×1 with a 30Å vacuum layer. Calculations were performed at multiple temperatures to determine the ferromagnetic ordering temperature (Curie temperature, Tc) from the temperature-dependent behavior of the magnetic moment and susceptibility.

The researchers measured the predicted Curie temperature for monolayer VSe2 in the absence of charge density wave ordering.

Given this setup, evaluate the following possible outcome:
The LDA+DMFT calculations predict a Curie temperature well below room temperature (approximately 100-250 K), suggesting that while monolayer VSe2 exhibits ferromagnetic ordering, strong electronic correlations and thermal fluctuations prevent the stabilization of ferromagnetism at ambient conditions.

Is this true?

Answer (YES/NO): YES